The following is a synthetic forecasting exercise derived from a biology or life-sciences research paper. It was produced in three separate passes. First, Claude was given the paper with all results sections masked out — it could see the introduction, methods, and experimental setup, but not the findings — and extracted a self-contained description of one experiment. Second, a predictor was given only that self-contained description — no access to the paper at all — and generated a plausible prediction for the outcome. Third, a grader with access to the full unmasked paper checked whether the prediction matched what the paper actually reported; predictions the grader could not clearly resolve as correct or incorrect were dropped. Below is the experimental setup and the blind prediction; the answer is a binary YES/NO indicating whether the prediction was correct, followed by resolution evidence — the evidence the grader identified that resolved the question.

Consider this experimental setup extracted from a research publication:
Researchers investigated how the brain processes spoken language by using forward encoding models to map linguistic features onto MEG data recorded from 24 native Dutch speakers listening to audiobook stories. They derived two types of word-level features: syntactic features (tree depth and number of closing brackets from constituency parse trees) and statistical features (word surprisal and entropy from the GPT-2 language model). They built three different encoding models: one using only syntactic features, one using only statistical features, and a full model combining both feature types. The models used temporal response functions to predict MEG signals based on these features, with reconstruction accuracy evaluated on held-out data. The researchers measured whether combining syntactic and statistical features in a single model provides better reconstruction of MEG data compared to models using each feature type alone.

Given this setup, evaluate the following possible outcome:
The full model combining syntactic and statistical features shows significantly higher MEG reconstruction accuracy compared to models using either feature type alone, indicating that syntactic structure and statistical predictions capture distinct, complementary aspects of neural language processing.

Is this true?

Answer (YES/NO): YES